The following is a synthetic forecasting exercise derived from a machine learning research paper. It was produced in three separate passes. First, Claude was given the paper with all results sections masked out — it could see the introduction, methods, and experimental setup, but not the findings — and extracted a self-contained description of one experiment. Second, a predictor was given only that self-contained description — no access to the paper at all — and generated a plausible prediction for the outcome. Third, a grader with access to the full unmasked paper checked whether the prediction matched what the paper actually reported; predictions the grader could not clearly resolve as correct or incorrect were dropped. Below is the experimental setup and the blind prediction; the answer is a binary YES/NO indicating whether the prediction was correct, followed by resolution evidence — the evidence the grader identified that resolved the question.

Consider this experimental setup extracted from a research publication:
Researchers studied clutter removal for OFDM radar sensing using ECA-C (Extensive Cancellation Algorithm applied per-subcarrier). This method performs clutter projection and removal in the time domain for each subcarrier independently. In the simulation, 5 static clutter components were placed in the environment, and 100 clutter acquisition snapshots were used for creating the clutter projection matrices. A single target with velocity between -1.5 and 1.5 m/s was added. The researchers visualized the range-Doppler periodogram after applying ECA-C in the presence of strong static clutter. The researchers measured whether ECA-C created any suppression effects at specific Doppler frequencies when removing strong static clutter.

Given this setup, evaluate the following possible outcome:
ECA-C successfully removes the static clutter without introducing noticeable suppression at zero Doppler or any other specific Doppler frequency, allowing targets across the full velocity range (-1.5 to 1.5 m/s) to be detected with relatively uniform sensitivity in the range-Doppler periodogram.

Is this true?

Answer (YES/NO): NO